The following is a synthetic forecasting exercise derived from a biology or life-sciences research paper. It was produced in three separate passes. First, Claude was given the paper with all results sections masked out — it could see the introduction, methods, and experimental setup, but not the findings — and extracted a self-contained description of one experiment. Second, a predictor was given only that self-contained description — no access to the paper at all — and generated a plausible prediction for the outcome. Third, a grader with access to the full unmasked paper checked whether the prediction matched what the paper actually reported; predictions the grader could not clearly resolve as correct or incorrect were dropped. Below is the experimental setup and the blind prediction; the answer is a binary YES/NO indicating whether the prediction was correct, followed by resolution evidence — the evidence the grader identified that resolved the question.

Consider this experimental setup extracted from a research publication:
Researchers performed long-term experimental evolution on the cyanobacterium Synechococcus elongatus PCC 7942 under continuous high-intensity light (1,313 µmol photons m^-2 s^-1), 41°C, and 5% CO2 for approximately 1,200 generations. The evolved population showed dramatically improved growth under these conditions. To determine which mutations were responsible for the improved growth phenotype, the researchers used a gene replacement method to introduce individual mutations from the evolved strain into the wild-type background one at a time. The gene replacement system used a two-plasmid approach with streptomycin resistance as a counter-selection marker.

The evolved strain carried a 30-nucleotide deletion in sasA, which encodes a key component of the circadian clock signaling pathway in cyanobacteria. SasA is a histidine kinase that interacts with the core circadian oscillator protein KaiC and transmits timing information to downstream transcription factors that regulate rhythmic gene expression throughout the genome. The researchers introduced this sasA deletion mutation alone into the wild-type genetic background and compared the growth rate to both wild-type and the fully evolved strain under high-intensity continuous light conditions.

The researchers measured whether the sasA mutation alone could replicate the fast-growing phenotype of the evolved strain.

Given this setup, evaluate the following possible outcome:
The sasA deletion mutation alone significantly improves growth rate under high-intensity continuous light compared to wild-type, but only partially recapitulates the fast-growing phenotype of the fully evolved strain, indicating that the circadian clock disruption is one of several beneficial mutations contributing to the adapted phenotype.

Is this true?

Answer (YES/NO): YES